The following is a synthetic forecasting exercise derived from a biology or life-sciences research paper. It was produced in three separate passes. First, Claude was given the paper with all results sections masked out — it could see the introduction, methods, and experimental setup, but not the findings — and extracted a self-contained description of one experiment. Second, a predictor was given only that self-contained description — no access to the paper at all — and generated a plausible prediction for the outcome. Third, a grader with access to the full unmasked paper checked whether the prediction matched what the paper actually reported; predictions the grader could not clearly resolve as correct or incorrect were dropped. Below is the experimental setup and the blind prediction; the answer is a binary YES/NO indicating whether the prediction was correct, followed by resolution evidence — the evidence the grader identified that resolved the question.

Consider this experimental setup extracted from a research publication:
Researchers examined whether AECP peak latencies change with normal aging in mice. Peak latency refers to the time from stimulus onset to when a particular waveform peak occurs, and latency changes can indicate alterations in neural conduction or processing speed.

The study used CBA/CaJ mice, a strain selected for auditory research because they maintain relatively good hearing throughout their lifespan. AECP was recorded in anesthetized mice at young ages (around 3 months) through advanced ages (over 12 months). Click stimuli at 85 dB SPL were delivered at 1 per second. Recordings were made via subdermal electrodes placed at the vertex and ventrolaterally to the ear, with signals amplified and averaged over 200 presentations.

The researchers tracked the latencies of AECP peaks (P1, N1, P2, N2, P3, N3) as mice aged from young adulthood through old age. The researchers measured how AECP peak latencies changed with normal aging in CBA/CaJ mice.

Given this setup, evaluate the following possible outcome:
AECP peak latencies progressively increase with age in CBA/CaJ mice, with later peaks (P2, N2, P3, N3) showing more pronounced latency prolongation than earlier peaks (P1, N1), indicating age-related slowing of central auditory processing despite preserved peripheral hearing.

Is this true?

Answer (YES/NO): NO